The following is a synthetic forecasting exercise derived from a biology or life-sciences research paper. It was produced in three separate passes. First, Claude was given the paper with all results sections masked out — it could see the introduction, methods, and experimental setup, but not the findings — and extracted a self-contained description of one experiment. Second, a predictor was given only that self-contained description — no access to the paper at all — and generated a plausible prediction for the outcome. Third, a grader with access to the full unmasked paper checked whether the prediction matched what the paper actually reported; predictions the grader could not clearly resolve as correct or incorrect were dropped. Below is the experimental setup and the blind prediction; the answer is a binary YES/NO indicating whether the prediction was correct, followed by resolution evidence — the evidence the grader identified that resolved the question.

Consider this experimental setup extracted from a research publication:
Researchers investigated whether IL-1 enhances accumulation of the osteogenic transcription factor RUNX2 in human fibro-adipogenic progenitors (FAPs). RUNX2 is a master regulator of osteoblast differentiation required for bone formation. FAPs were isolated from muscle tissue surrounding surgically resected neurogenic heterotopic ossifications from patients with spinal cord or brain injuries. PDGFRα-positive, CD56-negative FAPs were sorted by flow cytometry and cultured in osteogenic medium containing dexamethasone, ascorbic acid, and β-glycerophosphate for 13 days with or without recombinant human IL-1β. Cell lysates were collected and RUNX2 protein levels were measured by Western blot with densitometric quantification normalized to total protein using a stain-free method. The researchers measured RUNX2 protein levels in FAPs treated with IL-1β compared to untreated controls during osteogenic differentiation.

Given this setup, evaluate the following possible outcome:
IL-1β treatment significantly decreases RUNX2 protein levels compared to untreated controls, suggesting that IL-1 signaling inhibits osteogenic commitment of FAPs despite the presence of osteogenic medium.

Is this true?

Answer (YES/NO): NO